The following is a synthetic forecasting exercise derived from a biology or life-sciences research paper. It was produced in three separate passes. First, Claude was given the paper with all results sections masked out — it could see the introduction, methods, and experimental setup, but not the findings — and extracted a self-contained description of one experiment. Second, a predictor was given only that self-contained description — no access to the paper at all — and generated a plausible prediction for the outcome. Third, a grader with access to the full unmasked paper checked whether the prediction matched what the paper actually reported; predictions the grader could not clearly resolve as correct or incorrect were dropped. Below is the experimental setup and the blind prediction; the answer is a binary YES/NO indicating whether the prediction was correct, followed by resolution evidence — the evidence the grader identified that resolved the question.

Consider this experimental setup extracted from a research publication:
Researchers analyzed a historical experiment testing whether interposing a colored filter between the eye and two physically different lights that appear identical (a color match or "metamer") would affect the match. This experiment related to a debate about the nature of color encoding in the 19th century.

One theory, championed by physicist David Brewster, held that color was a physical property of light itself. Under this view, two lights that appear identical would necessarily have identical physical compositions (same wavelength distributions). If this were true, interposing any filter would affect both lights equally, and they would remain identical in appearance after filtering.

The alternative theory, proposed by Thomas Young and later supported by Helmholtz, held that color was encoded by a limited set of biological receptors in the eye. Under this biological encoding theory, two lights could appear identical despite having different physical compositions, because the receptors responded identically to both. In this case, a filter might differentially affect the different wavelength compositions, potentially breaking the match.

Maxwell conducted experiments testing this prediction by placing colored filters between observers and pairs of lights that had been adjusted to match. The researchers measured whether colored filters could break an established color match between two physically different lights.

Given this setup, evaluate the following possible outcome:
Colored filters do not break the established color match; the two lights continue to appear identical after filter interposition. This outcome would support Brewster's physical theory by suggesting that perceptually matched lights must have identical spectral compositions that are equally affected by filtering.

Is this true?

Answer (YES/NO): NO